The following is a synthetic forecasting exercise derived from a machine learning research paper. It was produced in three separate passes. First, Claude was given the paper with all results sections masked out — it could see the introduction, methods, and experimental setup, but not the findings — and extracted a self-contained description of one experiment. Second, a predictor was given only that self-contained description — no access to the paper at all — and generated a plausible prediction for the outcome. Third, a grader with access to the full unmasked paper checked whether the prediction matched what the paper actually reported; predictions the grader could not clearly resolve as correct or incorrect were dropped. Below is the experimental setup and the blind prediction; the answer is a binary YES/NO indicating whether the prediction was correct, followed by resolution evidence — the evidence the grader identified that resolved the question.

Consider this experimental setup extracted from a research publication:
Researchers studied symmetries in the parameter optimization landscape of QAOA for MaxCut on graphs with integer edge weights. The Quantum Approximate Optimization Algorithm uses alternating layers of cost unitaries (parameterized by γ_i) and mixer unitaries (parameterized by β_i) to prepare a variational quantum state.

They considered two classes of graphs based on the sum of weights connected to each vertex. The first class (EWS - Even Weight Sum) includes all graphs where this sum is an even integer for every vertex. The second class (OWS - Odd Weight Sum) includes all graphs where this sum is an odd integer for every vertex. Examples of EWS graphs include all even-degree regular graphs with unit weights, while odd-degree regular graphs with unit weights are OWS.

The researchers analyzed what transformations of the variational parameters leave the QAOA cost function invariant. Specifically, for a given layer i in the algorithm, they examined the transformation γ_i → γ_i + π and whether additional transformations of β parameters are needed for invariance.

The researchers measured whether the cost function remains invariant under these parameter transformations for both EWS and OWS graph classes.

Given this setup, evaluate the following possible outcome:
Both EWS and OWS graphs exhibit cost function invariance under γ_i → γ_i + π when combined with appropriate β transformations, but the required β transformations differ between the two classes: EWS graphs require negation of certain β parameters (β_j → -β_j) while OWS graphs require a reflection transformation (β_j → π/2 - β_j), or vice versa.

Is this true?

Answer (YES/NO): NO